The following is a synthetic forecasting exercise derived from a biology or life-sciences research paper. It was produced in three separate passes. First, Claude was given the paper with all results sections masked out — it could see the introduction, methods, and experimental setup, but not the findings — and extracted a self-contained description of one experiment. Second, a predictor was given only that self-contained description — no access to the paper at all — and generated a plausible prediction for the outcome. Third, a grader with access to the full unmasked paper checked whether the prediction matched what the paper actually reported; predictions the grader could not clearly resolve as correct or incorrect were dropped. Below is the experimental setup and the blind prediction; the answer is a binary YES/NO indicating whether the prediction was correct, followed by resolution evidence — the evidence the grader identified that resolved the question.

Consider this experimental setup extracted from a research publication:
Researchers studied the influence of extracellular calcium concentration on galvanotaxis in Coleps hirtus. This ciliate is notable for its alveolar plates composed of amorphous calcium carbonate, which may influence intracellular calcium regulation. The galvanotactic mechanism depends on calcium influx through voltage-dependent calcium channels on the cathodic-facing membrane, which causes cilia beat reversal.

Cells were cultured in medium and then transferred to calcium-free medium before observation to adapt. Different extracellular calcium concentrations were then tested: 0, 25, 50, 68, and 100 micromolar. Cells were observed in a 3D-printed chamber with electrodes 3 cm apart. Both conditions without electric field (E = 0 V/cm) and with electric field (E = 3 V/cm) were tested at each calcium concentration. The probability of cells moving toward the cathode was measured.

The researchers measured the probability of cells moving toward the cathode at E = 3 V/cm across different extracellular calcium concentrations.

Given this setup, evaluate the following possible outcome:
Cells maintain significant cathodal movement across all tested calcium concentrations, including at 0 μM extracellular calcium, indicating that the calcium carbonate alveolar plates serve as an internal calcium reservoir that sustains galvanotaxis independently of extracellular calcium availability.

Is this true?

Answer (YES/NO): NO